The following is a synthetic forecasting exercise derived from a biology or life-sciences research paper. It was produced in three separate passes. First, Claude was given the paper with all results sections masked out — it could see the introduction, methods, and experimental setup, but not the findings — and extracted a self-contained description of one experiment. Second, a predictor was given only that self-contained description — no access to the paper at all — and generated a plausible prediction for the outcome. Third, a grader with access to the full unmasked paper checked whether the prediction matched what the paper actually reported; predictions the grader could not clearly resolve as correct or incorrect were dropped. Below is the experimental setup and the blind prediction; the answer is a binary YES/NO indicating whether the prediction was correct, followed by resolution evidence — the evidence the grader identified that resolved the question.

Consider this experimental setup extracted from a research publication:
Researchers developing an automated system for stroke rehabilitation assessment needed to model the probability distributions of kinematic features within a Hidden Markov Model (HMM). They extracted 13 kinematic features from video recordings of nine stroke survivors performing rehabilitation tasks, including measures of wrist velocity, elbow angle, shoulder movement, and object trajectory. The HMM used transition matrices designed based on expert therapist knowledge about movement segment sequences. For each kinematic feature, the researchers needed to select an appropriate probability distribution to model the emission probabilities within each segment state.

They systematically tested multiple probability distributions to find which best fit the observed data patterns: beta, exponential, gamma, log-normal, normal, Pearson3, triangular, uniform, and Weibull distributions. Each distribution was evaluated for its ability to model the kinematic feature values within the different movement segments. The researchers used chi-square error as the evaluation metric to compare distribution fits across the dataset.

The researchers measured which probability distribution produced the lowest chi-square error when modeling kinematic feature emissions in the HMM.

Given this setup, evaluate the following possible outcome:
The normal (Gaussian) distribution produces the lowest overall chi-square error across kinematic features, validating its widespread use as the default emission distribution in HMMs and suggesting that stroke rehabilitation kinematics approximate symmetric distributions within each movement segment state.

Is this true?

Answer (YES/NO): YES